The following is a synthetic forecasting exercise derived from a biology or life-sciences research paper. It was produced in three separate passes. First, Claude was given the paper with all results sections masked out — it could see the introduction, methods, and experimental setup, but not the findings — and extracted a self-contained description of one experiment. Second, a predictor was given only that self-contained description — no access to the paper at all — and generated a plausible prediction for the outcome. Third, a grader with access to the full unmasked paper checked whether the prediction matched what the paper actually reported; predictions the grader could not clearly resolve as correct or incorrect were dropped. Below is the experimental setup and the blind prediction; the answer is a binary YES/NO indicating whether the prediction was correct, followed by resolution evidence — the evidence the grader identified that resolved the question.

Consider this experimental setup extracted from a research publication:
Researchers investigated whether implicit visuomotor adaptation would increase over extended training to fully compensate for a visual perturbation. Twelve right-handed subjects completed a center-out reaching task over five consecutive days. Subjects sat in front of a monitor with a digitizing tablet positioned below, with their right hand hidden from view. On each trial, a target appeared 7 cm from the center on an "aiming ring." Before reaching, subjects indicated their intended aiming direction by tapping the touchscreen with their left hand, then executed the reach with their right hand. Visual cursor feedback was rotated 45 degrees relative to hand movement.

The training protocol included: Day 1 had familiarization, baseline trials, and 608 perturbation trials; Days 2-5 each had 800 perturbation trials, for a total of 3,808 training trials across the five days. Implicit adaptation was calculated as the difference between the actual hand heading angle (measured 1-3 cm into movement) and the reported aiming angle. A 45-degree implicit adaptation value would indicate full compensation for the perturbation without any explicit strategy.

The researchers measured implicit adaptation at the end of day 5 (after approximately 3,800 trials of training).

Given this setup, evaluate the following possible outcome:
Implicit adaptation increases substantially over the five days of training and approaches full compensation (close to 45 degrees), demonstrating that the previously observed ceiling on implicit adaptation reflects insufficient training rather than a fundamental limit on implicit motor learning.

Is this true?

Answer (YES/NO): NO